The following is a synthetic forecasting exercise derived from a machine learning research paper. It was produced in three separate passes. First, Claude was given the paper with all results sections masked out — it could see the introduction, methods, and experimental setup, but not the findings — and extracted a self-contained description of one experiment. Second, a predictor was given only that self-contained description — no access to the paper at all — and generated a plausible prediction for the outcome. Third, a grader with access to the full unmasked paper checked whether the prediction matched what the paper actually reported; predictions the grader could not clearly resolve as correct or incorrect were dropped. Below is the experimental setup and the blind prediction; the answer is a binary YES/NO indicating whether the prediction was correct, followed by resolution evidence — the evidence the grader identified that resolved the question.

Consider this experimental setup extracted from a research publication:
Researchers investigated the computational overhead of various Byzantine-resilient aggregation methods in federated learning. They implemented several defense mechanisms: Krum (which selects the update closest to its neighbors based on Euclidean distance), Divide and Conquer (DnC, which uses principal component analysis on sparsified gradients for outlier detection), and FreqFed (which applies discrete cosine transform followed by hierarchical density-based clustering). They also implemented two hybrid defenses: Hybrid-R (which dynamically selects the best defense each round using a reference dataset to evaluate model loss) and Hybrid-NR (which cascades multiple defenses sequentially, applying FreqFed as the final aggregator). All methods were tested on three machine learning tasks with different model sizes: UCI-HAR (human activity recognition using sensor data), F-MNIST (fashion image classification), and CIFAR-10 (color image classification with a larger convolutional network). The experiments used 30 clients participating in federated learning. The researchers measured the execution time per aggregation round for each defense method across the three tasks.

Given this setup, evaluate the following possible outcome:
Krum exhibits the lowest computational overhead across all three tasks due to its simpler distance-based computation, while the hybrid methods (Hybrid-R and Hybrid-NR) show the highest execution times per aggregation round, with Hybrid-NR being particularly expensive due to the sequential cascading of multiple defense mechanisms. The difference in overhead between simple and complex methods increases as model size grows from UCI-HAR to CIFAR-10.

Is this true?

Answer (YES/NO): NO